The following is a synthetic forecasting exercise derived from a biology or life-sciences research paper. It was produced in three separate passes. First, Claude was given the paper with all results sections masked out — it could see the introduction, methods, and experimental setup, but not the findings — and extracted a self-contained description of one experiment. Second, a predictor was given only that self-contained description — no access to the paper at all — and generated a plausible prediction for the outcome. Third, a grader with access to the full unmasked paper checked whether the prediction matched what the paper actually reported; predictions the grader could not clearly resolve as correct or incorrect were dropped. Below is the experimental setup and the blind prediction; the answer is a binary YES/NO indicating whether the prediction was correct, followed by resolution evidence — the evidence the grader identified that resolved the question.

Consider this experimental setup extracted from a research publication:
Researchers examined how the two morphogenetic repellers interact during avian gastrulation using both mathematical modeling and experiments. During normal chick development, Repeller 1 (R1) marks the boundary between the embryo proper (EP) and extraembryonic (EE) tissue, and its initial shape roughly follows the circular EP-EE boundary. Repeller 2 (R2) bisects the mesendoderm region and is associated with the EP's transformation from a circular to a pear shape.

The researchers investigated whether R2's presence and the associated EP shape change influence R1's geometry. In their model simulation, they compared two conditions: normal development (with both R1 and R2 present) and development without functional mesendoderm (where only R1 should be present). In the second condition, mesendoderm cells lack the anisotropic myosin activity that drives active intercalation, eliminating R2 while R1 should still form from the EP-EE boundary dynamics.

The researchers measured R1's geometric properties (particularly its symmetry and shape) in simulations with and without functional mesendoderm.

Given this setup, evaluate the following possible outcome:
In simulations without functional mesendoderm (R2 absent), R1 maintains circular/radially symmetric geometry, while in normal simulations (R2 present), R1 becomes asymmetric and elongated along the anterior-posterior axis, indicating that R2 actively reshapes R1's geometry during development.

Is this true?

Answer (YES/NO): YES